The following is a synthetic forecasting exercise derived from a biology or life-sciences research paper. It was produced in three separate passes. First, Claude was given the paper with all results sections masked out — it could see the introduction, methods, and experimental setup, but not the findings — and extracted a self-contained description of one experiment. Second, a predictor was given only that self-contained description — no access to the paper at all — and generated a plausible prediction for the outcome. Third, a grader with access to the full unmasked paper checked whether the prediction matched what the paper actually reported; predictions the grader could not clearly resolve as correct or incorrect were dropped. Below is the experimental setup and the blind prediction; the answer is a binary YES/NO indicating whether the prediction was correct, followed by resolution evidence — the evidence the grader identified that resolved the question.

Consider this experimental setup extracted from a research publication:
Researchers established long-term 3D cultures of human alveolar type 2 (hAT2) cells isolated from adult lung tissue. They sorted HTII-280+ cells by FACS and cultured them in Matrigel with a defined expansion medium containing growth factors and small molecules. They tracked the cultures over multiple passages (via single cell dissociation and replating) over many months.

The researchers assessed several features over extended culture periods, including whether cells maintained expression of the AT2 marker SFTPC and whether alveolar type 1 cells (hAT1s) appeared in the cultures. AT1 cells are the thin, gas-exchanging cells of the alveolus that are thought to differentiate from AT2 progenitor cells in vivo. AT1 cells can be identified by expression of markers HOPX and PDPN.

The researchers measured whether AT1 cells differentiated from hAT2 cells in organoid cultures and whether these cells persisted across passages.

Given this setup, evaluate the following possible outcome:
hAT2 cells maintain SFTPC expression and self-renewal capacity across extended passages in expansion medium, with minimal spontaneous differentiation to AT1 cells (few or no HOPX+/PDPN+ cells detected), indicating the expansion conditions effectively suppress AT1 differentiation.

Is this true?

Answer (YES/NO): NO